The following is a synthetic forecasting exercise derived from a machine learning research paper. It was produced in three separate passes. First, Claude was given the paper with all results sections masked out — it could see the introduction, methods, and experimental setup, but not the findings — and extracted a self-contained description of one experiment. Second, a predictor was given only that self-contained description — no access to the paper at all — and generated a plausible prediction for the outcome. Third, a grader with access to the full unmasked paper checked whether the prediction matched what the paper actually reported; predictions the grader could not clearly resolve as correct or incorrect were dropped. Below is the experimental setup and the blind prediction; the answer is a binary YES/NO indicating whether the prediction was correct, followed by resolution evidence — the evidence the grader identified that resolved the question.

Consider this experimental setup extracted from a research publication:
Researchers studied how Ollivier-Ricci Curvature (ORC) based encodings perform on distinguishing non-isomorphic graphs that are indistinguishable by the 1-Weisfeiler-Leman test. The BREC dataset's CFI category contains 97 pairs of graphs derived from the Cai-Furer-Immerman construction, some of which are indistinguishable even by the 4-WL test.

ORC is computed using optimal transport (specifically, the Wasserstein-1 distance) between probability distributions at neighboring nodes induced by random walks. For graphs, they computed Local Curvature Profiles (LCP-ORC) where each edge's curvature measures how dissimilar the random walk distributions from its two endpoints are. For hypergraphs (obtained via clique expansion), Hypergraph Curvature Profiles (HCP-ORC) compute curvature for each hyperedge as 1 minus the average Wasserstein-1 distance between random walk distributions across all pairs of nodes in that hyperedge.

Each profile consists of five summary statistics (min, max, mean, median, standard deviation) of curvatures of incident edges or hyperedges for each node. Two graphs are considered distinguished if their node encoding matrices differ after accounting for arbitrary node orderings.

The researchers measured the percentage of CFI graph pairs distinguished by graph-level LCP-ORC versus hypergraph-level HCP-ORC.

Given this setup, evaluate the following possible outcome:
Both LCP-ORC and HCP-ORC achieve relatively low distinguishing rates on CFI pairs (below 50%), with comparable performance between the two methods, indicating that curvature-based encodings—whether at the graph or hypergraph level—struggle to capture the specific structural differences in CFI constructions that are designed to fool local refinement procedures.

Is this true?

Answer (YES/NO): NO